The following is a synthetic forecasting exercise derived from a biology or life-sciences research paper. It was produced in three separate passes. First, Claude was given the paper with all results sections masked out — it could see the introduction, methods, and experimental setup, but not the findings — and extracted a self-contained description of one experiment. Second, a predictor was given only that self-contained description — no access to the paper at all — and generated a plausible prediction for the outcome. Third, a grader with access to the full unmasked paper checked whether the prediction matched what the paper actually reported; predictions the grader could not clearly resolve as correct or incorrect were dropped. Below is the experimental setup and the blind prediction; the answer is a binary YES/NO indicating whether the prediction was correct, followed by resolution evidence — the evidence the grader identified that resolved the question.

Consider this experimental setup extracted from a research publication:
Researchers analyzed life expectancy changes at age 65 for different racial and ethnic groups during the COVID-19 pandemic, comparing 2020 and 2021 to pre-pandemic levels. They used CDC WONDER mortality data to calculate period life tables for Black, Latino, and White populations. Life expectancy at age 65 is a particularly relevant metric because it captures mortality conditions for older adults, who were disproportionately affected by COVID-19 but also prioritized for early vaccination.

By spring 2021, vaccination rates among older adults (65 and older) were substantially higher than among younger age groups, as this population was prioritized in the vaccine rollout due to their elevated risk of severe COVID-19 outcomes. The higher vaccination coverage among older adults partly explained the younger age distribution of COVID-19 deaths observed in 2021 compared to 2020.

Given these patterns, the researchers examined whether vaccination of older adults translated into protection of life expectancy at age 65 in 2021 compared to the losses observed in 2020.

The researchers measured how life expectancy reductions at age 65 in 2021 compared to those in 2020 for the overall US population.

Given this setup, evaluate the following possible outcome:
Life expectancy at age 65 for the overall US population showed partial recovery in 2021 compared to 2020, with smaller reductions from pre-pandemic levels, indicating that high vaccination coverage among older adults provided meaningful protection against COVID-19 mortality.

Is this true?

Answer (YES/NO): NO